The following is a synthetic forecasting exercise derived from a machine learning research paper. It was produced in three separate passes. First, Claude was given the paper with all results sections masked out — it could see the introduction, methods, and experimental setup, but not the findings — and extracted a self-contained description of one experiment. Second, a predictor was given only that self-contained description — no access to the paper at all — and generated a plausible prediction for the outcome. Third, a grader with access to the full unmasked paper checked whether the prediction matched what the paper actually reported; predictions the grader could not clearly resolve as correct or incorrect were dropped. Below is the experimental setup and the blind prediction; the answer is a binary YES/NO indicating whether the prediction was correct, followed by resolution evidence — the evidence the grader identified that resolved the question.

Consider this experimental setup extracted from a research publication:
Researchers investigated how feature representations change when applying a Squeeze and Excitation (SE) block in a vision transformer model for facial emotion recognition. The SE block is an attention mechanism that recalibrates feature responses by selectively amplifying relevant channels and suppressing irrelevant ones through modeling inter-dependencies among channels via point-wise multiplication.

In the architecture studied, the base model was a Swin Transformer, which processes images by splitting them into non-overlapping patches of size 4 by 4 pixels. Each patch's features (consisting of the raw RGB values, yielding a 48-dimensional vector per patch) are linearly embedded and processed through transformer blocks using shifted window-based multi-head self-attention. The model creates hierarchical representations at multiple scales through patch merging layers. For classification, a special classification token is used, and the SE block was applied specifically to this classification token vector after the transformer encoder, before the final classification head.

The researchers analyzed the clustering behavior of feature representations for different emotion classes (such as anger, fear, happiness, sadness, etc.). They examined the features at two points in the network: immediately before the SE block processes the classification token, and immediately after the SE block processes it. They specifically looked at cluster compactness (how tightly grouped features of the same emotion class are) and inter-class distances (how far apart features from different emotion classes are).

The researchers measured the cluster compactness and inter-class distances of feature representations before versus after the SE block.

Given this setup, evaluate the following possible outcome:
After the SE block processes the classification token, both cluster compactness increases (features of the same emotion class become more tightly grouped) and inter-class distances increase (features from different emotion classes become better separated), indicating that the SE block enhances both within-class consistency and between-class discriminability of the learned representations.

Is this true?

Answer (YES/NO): NO